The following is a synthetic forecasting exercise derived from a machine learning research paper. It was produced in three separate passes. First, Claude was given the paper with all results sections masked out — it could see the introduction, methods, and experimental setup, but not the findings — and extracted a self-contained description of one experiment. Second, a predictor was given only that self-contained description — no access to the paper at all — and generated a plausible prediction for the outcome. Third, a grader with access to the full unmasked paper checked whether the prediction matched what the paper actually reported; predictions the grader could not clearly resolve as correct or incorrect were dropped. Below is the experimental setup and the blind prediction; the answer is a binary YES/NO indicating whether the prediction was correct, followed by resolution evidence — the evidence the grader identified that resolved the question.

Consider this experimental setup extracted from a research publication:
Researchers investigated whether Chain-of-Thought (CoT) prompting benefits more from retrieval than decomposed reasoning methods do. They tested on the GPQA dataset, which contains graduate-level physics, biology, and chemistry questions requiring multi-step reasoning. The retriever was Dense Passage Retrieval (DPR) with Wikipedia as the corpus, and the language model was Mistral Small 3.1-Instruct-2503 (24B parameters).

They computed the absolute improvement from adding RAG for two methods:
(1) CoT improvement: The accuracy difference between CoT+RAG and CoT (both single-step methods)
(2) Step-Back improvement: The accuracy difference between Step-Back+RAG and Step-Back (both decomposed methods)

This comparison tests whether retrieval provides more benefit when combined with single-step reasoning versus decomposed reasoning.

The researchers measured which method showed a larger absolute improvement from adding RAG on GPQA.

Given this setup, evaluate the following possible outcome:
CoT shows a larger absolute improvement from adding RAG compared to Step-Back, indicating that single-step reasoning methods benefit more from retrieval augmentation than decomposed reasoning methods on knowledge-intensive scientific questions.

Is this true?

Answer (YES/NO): YES